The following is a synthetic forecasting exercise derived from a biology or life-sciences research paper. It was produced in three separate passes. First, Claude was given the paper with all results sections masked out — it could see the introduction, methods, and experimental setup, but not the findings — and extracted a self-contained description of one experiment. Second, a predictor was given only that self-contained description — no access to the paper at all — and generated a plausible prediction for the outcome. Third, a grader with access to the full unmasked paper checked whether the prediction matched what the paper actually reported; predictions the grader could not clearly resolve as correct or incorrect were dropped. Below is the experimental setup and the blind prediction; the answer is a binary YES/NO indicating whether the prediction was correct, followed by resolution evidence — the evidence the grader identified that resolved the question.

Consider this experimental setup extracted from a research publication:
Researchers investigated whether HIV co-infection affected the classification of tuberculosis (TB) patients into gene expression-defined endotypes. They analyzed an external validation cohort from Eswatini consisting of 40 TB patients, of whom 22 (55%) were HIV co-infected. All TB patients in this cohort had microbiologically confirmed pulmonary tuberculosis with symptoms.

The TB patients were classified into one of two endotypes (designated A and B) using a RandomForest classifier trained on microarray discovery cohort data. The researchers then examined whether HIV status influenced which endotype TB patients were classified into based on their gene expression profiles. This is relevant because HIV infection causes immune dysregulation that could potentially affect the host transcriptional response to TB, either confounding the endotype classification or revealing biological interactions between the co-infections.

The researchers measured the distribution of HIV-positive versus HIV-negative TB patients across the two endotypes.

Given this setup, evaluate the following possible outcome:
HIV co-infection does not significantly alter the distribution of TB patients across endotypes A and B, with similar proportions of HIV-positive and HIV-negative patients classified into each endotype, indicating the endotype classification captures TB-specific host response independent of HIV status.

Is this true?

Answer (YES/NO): YES